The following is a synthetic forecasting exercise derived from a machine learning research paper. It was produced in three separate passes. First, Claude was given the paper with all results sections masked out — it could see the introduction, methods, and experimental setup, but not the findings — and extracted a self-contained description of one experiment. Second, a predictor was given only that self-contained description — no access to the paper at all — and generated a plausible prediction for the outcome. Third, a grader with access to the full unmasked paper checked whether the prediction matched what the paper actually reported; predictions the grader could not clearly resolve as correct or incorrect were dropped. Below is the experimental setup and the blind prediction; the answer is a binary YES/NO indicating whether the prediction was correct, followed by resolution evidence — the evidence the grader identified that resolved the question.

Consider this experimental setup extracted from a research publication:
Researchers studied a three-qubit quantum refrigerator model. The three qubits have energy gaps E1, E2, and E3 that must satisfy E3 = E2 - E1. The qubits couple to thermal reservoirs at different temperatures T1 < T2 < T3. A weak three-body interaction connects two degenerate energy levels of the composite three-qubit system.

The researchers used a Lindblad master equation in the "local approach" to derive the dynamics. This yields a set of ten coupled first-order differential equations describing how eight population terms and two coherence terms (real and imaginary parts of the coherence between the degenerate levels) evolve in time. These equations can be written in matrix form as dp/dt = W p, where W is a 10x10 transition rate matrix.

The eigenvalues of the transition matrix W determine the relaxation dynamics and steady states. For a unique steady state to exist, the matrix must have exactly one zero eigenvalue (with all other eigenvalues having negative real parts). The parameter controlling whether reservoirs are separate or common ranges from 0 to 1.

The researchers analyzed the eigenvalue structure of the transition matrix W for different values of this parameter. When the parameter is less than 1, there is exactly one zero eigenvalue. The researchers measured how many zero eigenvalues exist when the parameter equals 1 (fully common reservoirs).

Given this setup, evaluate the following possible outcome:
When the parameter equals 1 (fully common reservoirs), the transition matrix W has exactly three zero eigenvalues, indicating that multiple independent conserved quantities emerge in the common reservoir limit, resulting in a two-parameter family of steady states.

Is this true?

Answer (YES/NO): NO